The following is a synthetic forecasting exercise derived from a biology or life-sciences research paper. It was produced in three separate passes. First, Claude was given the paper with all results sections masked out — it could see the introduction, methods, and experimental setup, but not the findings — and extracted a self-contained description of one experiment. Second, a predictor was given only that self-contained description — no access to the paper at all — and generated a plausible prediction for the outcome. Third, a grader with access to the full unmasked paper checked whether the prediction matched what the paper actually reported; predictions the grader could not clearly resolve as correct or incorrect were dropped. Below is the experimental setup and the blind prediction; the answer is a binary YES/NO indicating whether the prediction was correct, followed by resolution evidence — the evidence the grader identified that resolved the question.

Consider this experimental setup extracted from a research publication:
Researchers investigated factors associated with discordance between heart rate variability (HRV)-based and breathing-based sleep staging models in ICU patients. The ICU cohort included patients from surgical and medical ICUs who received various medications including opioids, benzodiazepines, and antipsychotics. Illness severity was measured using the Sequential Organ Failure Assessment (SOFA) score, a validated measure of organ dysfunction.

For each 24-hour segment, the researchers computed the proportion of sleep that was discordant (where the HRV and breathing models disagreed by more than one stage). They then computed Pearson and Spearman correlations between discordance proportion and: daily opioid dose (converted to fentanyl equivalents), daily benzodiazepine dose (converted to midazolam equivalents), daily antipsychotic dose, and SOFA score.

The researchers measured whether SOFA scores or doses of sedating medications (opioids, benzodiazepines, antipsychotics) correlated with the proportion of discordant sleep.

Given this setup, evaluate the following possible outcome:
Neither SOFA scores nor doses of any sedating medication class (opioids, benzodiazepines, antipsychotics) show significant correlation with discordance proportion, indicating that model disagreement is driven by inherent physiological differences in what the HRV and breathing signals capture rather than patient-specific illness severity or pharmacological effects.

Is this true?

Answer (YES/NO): YES